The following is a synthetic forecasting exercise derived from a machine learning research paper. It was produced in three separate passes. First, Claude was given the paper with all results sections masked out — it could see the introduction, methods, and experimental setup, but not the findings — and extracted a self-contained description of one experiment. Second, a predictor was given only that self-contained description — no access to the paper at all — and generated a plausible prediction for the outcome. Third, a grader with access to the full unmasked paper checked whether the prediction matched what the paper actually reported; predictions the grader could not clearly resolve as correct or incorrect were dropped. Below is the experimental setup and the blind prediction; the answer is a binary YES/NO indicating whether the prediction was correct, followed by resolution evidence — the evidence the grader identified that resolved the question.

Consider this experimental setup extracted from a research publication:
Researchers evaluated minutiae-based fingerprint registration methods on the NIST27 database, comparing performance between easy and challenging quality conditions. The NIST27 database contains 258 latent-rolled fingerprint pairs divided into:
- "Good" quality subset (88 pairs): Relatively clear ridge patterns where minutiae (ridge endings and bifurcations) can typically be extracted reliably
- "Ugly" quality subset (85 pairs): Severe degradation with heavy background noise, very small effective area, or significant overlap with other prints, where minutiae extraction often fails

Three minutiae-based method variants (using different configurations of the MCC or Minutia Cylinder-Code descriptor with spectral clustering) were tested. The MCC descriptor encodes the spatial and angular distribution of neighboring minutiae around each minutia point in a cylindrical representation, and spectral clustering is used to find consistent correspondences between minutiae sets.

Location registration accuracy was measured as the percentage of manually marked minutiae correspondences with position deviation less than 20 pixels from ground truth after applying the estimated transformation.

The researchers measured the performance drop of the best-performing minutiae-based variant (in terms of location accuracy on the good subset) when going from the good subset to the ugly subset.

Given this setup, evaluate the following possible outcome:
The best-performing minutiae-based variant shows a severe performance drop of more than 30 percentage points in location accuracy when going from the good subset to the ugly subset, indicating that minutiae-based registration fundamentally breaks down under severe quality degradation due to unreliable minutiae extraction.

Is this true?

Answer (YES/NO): NO